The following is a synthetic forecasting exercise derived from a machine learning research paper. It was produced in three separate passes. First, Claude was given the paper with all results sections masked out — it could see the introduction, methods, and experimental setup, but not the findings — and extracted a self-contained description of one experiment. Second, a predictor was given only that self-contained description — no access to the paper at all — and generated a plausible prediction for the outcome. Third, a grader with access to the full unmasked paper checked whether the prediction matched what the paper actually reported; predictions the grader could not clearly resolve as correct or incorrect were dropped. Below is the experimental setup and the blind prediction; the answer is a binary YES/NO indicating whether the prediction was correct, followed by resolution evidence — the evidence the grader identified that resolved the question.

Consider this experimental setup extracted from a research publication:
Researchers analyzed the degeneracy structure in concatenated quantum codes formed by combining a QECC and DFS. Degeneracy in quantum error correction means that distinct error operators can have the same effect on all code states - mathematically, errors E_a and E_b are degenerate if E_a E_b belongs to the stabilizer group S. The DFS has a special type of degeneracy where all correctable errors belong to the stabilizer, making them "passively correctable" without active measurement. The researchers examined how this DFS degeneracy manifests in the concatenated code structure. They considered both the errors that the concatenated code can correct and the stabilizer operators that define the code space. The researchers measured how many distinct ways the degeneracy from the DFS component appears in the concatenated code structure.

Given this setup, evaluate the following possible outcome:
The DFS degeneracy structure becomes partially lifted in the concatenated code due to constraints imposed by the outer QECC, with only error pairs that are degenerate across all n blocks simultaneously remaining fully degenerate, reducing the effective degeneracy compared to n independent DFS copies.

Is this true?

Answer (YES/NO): NO